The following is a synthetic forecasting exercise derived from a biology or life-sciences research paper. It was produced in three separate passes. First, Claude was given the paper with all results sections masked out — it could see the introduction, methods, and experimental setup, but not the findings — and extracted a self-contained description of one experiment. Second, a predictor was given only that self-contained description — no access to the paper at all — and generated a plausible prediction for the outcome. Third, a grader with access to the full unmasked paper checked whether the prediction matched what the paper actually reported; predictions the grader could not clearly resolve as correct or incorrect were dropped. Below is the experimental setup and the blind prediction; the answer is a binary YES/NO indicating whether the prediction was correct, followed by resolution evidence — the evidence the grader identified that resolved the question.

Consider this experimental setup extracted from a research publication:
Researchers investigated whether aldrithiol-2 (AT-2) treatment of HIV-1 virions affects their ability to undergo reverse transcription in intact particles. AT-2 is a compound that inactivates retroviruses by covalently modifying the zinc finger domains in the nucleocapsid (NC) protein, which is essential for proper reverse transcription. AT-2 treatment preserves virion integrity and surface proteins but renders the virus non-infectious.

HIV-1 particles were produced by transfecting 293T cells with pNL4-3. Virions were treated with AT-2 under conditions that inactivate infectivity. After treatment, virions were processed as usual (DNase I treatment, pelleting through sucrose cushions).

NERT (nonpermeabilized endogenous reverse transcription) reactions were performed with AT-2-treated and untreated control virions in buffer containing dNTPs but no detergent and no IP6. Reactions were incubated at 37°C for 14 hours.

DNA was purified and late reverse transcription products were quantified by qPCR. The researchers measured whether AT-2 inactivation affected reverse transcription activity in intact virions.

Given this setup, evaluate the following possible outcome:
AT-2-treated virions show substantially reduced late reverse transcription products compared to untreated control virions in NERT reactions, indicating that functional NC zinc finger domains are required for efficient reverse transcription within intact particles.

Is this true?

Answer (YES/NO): YES